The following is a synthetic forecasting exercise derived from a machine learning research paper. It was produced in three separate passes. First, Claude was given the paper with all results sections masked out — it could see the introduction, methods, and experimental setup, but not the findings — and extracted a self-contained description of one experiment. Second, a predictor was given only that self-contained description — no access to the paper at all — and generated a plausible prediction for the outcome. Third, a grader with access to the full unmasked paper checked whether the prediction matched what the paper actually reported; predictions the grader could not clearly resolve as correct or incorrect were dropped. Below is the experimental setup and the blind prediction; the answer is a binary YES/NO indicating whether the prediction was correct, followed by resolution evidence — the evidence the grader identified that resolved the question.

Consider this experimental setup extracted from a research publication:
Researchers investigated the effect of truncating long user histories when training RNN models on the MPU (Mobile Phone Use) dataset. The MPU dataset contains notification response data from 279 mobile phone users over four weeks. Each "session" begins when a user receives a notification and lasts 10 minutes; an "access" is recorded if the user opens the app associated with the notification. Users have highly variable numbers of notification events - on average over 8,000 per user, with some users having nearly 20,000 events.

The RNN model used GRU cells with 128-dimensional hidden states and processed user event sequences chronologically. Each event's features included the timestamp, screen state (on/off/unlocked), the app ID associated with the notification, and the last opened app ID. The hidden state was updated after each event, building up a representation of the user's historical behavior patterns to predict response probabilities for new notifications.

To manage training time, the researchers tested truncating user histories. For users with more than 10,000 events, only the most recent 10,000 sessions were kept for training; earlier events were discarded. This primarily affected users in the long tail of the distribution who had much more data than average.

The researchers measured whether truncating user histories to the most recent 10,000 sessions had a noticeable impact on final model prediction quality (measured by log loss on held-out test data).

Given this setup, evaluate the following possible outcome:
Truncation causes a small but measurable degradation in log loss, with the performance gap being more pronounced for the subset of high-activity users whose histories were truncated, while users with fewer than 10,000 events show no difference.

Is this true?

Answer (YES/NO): NO